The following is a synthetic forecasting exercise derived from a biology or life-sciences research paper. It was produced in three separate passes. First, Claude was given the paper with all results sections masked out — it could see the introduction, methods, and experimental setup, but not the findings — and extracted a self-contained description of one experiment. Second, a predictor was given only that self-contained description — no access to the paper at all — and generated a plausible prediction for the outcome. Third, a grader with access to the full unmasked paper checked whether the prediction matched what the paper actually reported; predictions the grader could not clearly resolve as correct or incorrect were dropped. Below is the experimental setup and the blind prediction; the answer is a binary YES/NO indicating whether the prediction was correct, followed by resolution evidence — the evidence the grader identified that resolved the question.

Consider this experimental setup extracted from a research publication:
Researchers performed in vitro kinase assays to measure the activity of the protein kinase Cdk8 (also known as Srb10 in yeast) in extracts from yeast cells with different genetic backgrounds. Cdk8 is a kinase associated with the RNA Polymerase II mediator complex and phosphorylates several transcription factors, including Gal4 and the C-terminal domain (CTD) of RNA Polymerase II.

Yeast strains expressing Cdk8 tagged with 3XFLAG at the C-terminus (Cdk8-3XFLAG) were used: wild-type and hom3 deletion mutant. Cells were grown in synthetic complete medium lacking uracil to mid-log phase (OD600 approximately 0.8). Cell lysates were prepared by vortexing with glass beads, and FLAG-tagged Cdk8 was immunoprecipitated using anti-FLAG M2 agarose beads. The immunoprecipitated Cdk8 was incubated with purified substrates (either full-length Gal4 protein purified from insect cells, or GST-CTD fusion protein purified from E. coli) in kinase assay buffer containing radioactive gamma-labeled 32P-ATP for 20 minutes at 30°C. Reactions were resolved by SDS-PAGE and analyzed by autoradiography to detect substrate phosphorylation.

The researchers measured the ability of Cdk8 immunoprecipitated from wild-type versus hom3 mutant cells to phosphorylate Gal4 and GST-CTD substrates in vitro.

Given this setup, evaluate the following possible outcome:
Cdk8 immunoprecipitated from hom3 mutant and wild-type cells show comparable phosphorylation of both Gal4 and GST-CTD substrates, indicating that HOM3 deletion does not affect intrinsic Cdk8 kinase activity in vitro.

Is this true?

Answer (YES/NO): YES